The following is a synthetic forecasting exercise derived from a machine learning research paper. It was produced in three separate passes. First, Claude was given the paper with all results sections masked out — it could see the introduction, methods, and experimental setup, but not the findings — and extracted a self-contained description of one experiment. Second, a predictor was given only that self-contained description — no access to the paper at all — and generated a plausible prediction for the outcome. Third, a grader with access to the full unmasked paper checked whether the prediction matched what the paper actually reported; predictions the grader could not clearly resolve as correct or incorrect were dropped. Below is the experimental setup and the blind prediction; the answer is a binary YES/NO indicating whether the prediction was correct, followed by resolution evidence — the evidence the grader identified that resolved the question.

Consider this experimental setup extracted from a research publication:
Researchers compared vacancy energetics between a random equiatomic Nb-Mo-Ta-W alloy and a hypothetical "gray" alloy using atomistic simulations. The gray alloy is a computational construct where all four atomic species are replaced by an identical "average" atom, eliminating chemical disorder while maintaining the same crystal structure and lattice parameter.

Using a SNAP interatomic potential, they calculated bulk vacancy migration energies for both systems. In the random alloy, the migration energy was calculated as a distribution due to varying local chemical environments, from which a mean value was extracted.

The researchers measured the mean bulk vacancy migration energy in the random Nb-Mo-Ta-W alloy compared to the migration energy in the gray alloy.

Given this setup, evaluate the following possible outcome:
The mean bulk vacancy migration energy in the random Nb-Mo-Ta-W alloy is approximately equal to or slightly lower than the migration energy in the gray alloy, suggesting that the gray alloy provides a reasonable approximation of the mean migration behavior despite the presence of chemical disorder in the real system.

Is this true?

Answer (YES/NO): NO